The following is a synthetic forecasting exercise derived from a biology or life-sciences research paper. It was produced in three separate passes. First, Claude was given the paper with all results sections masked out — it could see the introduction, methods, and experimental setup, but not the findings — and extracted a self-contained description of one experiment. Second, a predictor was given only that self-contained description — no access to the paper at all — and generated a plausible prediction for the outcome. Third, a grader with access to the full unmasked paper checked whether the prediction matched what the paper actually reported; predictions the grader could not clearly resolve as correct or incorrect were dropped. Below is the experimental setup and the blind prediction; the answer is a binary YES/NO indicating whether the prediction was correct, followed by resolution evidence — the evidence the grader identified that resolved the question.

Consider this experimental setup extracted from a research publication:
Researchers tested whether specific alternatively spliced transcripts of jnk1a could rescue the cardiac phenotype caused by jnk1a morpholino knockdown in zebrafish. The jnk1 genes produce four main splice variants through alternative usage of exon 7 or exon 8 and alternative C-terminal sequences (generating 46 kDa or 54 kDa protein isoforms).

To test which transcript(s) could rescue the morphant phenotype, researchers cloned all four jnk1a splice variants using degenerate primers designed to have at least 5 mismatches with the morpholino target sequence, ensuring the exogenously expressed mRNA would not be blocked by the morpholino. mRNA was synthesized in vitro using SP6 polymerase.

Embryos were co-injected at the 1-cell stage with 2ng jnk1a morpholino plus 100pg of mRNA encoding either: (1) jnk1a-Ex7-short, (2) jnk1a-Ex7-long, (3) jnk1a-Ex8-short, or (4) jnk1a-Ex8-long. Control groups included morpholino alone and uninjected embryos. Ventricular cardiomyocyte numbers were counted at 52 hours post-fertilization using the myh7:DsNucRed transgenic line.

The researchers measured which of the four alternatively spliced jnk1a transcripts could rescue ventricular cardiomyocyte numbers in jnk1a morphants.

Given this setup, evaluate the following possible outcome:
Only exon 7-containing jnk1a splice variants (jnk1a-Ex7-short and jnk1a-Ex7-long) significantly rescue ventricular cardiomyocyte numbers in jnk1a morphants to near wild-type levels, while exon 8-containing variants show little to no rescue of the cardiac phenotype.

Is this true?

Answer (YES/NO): NO